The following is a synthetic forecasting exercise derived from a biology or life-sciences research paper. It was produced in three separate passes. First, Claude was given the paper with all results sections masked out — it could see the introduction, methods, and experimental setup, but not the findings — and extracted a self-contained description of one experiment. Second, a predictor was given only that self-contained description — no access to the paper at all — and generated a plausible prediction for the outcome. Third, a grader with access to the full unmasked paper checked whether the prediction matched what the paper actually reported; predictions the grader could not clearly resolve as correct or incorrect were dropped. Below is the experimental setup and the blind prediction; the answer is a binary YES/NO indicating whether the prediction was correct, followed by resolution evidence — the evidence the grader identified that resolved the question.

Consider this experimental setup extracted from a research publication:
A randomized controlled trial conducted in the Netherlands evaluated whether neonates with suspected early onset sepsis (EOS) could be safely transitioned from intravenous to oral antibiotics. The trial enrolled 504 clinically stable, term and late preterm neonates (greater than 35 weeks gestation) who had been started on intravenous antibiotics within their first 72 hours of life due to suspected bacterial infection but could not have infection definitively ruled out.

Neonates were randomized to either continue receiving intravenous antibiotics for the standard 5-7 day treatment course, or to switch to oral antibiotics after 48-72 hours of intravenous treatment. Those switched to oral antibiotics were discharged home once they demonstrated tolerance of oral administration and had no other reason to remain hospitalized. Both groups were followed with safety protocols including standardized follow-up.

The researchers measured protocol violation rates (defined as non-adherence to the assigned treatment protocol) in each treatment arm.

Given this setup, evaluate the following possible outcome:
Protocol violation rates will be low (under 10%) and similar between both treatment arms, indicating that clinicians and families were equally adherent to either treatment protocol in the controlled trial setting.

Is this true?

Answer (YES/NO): NO